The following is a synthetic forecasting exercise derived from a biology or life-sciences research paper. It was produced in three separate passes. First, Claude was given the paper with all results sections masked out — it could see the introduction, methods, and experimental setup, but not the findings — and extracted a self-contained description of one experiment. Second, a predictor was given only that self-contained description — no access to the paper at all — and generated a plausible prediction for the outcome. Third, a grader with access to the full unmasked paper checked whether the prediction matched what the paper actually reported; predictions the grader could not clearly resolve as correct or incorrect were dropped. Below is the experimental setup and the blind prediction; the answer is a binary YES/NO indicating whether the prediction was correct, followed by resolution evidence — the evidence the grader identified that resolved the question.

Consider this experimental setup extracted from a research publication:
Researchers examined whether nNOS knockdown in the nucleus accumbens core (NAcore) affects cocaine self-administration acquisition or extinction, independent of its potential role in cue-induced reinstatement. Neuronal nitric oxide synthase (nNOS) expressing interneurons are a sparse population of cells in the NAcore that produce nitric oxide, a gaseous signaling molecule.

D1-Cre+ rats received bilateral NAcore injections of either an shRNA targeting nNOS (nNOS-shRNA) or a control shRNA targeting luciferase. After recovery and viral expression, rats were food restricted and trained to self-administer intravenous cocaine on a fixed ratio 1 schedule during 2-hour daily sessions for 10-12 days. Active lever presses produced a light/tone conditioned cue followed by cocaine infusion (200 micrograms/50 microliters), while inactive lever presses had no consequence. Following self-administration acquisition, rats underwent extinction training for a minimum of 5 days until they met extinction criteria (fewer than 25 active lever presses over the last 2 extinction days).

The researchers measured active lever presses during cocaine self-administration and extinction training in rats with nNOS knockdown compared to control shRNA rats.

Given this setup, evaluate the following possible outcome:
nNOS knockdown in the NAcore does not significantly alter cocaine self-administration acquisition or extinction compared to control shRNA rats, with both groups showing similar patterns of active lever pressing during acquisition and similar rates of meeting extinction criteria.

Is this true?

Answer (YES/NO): YES